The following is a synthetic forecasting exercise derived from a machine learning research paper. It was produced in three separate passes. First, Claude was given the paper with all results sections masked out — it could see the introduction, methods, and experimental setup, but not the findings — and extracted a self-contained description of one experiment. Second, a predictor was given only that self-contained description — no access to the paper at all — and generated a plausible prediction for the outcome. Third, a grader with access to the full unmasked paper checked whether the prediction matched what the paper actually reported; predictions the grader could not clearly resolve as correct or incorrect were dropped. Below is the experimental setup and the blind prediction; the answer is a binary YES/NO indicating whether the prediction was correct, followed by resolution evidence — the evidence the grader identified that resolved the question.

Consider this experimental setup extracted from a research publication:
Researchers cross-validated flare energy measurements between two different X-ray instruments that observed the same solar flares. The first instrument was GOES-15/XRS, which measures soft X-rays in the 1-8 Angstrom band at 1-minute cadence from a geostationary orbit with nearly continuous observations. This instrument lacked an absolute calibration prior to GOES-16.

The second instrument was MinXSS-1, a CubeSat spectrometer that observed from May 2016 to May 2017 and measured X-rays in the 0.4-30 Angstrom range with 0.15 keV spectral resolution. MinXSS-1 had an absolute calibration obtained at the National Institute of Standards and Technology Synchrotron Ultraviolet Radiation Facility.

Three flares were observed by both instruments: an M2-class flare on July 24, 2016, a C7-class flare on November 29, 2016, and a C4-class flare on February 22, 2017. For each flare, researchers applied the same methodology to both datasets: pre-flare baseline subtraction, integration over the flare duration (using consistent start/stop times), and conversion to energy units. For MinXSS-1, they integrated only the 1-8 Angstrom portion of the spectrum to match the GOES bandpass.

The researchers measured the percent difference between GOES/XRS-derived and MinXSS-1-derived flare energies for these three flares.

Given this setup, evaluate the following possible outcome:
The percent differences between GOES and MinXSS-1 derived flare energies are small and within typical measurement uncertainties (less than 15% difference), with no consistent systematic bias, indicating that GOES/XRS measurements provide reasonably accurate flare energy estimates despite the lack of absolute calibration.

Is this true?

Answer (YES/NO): NO